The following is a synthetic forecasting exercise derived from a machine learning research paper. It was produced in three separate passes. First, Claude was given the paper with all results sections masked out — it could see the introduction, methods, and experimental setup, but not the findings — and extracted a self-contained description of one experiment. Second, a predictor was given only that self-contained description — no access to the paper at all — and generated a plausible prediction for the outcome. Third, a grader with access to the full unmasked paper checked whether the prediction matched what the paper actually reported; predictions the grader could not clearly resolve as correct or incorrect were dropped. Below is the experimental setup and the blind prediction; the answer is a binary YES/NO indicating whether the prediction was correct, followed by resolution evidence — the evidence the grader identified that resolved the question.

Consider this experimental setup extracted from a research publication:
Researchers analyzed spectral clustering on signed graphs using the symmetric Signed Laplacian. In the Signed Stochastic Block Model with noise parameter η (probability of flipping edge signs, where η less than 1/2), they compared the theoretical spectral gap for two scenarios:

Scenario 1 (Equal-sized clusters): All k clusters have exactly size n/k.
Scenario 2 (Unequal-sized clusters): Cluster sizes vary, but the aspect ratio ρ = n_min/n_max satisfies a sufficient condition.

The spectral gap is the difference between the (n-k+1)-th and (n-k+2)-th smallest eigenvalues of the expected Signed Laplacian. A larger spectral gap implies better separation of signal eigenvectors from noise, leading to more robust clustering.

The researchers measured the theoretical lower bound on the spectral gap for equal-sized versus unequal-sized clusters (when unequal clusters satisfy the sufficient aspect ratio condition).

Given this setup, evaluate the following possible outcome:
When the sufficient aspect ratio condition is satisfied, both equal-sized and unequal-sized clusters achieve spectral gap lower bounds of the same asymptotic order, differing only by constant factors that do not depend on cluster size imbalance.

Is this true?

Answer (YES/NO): YES